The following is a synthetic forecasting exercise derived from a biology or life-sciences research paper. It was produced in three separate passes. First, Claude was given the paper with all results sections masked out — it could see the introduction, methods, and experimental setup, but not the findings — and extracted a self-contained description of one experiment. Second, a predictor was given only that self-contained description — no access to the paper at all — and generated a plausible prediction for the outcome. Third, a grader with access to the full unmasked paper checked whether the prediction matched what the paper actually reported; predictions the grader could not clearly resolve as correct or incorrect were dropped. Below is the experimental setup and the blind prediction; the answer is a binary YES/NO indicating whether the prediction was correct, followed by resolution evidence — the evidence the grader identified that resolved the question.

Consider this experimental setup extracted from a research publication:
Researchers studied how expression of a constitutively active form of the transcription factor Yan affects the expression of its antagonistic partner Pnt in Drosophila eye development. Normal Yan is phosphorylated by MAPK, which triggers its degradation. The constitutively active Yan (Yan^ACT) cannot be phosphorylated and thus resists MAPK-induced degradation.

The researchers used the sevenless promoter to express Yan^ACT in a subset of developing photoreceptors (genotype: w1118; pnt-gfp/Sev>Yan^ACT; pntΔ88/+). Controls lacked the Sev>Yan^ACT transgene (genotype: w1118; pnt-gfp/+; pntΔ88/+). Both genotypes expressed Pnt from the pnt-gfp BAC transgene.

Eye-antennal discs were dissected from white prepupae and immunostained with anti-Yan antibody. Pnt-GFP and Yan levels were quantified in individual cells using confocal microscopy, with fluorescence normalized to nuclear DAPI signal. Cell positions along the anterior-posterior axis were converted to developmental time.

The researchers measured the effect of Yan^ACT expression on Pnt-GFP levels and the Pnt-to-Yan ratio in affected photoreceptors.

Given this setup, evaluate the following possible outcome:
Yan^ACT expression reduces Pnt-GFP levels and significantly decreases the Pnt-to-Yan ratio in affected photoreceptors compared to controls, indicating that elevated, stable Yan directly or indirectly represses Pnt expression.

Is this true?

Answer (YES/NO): NO